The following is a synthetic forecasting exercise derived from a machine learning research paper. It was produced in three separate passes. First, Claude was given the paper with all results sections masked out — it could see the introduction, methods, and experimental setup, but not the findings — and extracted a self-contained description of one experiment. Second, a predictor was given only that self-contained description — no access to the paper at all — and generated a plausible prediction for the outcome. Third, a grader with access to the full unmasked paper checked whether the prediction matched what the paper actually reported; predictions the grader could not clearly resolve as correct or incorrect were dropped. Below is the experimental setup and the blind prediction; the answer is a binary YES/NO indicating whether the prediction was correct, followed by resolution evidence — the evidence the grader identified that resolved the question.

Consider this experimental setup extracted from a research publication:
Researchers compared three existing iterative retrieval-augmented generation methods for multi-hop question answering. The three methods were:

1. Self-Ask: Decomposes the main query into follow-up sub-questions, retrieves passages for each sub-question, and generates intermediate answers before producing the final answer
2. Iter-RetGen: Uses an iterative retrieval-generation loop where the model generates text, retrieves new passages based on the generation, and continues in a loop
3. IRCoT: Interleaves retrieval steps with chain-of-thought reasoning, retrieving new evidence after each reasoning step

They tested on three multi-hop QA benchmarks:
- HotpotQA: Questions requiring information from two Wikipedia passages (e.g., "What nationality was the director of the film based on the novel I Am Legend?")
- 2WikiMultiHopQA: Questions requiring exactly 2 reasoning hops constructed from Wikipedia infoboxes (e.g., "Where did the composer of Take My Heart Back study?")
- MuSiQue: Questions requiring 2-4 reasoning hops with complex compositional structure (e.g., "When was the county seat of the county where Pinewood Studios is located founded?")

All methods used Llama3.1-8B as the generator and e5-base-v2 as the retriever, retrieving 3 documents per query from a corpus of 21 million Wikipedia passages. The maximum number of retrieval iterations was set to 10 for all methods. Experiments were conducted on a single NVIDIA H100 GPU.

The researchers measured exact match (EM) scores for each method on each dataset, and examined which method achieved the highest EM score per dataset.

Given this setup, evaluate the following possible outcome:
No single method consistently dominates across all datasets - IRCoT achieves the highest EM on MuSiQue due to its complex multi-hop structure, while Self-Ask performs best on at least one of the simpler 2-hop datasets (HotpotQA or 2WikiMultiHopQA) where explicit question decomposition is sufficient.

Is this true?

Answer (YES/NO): NO